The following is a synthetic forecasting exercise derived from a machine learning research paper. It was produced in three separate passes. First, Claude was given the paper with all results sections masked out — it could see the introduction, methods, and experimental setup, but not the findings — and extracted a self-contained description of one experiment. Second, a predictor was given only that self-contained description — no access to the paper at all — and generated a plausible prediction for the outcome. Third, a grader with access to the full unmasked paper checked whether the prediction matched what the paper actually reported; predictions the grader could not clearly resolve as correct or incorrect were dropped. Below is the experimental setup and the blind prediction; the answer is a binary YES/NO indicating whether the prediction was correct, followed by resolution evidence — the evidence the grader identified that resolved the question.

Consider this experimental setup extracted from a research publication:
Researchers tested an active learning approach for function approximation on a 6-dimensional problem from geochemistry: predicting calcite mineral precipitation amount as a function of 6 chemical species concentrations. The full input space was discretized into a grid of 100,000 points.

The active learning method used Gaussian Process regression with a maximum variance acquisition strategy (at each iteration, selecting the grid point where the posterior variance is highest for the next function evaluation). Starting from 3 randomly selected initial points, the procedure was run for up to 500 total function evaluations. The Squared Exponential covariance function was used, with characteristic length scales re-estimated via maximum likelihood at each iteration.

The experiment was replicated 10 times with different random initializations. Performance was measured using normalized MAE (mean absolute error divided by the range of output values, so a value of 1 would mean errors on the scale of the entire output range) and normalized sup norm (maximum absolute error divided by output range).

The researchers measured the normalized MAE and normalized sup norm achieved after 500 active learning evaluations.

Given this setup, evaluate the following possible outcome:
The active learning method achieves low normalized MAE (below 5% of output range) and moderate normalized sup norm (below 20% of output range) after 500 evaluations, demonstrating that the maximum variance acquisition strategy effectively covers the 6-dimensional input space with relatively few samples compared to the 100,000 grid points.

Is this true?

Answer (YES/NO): NO